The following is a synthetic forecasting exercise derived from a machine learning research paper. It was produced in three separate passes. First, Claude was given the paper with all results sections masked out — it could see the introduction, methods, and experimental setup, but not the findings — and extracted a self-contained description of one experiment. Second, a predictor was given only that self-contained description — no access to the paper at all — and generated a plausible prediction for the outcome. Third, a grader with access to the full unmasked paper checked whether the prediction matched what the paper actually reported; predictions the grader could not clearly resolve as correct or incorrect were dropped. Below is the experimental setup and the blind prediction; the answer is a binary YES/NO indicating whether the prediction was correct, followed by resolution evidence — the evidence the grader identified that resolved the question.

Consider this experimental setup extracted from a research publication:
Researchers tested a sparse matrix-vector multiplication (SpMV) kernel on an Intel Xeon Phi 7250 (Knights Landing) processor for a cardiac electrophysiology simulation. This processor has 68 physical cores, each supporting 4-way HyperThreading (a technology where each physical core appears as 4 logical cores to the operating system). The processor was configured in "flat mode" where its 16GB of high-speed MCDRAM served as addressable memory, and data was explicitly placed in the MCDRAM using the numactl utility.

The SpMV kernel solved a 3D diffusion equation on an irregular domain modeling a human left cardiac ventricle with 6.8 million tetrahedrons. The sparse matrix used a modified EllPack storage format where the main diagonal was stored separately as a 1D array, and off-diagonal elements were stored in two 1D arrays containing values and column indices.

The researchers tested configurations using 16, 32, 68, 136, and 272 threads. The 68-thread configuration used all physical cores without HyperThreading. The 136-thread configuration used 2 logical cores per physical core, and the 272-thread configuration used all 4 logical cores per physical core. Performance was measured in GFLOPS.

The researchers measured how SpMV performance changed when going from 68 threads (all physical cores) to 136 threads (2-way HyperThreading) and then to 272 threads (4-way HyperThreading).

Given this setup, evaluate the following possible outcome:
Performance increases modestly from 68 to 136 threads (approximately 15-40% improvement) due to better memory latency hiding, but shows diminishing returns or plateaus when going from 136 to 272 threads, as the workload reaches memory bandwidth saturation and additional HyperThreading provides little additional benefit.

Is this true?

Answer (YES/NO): NO